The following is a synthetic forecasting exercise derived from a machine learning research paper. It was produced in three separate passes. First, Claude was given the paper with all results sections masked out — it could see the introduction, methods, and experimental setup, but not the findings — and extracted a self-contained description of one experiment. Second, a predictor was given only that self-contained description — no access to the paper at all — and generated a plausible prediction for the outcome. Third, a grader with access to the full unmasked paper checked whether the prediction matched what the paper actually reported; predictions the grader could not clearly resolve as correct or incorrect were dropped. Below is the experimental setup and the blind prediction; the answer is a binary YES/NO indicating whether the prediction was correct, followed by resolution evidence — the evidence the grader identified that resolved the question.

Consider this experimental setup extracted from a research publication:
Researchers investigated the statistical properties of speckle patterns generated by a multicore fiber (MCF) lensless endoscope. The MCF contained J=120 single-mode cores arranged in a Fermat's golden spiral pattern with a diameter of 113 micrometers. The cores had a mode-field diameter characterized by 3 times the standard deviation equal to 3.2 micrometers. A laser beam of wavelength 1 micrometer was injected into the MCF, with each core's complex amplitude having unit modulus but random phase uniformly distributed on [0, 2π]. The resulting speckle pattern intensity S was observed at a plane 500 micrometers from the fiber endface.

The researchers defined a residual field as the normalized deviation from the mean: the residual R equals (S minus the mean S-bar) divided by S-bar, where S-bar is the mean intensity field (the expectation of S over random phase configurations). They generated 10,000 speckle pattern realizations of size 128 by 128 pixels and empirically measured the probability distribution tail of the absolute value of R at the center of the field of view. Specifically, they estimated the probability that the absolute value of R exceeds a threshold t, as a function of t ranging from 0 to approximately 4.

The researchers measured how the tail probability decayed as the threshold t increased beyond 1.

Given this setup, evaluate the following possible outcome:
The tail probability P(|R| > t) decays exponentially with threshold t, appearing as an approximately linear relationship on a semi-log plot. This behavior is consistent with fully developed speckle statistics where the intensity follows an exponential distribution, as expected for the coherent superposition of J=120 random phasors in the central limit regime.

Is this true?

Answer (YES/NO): YES